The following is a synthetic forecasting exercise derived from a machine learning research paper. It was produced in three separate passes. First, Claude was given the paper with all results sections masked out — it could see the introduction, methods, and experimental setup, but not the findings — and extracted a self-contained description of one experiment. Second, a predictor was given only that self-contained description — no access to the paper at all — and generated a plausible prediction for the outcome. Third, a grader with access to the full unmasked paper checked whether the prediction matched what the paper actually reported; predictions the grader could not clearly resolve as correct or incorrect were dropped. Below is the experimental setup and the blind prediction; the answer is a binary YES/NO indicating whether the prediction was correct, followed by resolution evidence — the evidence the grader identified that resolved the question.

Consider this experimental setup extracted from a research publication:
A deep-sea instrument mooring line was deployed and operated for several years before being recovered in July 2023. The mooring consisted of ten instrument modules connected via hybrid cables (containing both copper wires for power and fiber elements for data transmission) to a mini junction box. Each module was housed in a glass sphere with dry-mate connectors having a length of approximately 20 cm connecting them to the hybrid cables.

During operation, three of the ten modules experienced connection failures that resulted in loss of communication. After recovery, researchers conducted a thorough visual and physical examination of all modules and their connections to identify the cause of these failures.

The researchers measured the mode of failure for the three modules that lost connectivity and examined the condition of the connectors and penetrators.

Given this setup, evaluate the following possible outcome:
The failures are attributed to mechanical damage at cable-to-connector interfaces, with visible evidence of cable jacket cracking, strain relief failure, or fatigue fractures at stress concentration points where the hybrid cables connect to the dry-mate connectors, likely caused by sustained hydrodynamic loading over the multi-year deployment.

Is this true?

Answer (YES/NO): NO